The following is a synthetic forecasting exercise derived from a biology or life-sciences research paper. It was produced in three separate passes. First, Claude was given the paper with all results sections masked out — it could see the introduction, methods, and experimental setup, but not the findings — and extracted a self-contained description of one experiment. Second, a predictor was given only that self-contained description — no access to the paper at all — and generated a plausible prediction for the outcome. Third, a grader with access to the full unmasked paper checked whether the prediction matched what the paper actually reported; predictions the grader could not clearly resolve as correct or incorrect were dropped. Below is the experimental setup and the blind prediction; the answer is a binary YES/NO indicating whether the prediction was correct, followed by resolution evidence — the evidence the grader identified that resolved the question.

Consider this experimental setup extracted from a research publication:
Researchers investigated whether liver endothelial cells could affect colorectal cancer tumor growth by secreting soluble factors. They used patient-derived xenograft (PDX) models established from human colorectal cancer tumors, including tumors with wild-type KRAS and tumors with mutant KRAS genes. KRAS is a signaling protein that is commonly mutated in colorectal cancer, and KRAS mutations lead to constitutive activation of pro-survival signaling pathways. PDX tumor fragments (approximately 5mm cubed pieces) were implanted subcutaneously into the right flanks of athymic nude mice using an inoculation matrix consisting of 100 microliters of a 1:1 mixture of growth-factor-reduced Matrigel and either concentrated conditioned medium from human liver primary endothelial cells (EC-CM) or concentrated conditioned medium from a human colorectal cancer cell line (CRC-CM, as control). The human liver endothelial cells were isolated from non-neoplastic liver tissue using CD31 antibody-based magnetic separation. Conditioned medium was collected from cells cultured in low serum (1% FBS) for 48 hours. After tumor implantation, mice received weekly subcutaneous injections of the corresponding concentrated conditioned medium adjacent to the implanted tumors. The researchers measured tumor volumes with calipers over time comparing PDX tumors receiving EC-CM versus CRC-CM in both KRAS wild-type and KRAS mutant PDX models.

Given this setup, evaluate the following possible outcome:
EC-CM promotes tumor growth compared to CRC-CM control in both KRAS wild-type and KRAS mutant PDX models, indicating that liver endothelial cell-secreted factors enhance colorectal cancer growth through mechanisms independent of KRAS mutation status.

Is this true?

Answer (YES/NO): YES